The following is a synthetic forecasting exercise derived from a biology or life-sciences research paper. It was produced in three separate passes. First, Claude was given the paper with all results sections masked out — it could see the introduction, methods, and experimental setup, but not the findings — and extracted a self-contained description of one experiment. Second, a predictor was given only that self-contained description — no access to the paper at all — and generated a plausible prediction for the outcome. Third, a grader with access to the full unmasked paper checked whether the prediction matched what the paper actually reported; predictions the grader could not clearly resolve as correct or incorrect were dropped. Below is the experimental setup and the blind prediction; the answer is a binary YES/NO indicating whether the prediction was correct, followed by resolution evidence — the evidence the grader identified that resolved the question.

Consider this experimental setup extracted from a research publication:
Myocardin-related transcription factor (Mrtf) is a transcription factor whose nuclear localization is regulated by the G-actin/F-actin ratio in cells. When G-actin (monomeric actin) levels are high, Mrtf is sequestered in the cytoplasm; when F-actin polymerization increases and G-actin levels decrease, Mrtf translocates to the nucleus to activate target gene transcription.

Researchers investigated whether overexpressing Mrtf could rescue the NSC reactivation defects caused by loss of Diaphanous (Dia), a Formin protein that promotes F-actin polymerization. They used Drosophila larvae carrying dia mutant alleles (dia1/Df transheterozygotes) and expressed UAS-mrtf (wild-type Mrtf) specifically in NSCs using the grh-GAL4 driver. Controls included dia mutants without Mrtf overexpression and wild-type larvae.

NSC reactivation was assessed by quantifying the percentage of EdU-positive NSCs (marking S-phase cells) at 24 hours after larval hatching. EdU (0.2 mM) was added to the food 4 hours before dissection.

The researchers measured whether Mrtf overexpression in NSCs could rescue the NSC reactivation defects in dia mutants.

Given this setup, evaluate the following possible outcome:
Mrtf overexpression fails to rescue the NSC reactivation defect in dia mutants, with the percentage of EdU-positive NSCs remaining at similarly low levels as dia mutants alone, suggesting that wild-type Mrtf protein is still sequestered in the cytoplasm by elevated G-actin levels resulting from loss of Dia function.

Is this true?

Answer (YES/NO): NO